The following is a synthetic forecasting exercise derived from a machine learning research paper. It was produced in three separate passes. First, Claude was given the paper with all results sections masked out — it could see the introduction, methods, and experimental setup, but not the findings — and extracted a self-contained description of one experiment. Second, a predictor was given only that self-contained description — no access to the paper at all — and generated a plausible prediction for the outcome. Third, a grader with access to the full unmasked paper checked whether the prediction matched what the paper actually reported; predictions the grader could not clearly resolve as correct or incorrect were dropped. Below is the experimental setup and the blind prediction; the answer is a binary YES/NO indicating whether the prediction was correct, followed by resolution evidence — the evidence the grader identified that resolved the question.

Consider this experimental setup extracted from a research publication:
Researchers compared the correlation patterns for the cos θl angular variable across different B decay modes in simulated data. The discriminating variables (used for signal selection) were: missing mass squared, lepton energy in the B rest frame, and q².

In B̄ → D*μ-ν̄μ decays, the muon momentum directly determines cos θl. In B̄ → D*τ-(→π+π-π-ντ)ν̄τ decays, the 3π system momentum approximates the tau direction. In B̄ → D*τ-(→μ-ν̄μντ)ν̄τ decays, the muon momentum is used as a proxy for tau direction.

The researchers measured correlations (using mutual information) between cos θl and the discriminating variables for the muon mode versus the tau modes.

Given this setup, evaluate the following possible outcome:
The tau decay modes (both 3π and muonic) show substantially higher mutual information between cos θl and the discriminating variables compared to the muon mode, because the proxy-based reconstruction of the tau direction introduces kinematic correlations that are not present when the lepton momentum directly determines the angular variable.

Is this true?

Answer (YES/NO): NO